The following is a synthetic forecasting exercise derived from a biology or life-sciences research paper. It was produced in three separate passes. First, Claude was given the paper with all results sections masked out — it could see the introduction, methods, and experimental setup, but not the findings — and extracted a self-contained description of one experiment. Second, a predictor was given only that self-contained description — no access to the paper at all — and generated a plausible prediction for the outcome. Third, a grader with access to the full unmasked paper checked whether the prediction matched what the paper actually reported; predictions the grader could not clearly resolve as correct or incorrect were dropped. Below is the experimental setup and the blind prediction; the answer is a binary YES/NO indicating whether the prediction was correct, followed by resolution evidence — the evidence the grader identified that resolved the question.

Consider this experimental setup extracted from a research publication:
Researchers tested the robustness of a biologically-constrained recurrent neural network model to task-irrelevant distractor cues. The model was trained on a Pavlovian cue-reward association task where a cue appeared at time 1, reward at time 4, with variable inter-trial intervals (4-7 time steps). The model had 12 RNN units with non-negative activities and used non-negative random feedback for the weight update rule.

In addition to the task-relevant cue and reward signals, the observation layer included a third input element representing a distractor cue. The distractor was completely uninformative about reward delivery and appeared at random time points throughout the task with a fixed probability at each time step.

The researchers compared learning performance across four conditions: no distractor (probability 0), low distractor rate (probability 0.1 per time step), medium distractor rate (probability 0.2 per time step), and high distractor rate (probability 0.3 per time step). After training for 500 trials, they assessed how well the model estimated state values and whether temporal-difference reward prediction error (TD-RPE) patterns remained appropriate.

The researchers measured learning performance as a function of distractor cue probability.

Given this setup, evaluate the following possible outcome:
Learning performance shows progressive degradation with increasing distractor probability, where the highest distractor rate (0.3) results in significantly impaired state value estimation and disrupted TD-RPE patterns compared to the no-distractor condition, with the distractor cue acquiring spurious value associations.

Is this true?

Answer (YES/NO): NO